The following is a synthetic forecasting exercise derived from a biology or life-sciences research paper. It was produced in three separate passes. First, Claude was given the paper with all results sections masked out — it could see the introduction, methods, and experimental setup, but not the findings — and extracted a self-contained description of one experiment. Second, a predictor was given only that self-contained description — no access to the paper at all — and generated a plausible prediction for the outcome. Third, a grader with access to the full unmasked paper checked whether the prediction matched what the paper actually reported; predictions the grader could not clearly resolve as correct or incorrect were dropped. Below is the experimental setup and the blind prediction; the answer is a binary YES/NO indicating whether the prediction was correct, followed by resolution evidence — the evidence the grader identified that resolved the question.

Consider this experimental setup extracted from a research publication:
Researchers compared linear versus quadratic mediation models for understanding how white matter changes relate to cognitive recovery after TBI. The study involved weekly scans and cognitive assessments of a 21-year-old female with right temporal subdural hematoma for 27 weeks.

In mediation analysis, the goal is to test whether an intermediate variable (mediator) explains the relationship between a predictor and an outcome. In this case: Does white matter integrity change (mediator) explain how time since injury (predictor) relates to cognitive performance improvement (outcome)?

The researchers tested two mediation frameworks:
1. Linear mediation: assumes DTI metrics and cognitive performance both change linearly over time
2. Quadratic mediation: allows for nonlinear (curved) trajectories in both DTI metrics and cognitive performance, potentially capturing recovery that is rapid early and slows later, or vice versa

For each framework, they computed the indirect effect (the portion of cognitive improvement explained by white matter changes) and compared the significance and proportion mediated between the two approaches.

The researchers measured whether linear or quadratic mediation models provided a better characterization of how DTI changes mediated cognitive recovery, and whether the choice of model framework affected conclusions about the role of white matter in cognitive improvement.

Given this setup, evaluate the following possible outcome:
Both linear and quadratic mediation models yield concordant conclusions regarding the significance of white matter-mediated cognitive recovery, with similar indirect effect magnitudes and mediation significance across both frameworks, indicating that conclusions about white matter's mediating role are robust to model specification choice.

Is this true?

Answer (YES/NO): YES